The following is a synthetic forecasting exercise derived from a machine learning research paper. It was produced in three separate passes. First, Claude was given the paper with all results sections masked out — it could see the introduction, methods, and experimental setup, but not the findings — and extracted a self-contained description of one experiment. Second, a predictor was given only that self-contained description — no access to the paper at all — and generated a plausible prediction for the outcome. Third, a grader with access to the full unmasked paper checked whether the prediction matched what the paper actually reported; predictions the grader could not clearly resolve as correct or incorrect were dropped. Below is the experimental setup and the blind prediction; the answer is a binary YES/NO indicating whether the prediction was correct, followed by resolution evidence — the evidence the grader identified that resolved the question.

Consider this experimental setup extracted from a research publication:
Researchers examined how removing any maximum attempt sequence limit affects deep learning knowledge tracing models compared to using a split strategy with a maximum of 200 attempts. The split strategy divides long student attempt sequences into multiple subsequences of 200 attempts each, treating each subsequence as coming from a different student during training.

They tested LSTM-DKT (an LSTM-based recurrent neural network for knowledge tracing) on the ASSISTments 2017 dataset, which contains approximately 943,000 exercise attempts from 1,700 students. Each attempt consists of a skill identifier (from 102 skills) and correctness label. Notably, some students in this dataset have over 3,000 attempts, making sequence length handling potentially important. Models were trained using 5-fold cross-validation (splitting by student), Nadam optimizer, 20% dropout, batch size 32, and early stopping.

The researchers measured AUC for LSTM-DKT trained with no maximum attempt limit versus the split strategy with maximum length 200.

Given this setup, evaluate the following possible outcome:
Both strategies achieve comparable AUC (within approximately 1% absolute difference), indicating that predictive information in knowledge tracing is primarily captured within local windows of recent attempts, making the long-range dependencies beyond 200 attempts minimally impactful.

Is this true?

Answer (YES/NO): NO